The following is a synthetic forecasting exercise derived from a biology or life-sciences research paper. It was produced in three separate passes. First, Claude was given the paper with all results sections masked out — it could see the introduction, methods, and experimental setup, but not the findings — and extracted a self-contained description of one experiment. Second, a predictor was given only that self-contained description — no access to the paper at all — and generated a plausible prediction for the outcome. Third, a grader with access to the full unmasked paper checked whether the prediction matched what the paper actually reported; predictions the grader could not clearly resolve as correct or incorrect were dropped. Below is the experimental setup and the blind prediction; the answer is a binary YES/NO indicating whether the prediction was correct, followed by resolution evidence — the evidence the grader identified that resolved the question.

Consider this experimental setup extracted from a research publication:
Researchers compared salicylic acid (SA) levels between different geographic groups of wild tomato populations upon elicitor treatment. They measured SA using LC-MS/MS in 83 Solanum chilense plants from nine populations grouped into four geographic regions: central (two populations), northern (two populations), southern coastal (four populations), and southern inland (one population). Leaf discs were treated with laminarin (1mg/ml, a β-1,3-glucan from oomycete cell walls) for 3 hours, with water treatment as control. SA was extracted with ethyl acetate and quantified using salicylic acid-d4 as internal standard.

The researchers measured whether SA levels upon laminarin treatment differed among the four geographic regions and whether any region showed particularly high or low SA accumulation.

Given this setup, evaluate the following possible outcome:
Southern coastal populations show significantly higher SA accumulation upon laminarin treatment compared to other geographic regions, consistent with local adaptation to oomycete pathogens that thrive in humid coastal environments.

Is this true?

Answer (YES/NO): NO